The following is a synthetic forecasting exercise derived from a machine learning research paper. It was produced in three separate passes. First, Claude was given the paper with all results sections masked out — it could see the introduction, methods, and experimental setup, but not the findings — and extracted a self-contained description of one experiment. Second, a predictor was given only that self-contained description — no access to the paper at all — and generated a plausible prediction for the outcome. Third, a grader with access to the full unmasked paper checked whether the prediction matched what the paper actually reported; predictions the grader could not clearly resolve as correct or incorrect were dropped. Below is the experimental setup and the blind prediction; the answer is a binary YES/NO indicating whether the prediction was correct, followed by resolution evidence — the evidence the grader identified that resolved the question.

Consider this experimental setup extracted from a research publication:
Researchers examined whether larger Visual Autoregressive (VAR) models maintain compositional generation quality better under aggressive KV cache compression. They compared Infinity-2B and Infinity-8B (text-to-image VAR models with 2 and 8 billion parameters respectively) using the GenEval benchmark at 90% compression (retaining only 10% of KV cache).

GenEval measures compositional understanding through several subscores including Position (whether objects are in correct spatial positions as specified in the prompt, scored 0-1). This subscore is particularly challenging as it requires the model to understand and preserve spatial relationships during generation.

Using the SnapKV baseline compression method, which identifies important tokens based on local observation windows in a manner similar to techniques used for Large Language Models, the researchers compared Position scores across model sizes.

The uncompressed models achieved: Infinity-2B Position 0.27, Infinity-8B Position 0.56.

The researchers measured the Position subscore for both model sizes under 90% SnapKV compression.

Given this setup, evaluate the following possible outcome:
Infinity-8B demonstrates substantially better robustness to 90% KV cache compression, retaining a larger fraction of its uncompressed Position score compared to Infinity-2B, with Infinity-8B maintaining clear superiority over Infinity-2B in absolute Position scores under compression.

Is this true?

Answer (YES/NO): YES